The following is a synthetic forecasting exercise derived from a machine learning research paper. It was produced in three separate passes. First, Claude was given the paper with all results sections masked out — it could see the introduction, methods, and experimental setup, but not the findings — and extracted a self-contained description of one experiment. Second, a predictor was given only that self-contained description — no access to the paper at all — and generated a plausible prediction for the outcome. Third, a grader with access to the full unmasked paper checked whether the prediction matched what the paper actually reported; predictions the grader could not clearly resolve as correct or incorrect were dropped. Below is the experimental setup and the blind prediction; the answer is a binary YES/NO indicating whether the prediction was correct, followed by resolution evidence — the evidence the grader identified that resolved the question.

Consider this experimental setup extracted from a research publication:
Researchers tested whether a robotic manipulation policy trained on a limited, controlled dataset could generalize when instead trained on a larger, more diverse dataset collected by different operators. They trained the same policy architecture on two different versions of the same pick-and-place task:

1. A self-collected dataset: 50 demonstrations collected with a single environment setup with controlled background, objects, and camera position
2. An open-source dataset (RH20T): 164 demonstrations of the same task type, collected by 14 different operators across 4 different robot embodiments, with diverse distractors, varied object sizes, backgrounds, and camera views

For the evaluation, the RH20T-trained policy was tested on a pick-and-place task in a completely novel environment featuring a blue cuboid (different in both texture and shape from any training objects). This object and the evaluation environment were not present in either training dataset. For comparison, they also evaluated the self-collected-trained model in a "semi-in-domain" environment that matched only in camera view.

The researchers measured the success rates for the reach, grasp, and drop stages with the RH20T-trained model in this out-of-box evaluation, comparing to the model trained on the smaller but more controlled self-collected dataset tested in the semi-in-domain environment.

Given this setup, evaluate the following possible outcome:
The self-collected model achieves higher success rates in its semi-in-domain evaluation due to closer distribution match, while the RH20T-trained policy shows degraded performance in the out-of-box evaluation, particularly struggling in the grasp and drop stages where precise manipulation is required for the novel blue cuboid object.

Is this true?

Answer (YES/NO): NO